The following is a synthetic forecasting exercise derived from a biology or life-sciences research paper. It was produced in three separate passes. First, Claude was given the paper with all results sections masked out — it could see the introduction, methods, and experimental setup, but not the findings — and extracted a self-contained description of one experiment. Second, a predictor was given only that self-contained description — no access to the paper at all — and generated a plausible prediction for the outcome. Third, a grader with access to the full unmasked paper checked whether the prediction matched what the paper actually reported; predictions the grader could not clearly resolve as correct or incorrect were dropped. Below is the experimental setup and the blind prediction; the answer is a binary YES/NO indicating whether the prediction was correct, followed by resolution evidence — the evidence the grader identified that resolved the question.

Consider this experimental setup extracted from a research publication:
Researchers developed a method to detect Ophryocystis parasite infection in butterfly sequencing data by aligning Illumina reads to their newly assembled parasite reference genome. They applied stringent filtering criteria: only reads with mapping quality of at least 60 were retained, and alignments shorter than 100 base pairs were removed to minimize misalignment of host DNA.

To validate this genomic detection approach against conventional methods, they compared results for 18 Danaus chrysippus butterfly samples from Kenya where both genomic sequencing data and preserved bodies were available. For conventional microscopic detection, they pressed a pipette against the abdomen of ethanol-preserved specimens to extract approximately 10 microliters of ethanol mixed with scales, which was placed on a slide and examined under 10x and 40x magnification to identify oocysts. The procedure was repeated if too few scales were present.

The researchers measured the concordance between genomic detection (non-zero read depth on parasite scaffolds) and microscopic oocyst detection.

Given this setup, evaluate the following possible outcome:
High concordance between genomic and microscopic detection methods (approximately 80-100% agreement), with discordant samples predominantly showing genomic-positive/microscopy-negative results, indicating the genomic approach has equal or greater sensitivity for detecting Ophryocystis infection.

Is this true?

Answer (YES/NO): YES